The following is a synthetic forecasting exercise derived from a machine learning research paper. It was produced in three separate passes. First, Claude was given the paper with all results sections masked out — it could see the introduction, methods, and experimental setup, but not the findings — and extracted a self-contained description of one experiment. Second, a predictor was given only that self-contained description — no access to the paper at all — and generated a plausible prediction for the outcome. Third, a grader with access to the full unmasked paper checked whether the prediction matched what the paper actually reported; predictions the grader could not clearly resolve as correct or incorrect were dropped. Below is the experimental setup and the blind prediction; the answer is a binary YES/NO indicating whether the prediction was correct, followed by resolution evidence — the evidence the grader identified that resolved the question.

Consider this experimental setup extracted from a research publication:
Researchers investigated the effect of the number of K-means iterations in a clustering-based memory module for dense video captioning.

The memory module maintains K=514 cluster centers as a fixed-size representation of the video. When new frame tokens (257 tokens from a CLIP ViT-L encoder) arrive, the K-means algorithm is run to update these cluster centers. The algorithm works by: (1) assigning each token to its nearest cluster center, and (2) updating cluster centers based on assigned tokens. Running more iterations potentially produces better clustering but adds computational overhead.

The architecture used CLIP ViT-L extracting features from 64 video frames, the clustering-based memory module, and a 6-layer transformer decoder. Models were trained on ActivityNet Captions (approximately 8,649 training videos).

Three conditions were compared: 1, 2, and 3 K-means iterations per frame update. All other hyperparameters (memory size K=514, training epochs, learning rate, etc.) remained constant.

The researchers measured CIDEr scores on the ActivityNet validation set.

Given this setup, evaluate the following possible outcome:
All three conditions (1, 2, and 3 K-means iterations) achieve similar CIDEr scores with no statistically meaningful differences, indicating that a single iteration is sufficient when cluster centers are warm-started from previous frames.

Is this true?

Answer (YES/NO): NO